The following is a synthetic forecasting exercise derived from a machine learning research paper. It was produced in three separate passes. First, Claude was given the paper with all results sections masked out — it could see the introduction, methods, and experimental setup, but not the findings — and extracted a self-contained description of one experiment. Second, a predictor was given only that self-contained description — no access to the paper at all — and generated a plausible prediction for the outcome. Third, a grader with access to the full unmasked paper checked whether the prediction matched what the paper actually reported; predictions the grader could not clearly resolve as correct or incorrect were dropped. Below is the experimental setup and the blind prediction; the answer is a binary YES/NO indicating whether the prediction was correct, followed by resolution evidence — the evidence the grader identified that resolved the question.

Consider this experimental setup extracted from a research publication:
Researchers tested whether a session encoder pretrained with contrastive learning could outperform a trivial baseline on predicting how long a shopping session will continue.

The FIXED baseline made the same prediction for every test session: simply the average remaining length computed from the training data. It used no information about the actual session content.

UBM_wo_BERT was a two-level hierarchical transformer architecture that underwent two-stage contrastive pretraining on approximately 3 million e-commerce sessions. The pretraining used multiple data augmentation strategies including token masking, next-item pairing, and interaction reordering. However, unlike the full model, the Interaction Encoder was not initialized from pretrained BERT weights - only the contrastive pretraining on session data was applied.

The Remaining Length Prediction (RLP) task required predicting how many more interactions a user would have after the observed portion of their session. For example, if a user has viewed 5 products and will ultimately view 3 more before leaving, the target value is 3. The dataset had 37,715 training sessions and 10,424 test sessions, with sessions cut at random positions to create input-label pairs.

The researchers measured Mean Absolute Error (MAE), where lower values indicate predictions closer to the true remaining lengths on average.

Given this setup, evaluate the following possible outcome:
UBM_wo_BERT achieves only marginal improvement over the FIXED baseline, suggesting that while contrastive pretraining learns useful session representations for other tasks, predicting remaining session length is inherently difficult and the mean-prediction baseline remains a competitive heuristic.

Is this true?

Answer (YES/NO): NO